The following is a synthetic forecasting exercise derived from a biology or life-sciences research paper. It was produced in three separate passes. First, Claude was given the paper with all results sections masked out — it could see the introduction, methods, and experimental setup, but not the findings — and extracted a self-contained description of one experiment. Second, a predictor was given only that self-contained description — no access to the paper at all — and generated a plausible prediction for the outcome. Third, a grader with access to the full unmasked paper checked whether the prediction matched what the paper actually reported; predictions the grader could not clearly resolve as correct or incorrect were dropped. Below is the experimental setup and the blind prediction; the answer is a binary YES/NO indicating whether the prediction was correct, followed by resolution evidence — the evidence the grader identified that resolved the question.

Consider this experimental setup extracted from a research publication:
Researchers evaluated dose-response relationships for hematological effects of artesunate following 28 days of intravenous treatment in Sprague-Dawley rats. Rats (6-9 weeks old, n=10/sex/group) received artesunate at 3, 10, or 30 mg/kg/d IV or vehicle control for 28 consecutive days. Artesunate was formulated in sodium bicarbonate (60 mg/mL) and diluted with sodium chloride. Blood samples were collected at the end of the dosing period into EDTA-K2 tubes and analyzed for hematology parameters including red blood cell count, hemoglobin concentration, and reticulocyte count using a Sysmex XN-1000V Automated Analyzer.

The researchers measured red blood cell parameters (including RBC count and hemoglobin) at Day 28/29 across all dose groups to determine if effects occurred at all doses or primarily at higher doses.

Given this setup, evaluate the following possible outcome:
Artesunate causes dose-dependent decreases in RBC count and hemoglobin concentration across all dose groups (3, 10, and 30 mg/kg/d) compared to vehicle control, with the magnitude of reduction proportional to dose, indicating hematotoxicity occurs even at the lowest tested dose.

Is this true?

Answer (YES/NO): NO